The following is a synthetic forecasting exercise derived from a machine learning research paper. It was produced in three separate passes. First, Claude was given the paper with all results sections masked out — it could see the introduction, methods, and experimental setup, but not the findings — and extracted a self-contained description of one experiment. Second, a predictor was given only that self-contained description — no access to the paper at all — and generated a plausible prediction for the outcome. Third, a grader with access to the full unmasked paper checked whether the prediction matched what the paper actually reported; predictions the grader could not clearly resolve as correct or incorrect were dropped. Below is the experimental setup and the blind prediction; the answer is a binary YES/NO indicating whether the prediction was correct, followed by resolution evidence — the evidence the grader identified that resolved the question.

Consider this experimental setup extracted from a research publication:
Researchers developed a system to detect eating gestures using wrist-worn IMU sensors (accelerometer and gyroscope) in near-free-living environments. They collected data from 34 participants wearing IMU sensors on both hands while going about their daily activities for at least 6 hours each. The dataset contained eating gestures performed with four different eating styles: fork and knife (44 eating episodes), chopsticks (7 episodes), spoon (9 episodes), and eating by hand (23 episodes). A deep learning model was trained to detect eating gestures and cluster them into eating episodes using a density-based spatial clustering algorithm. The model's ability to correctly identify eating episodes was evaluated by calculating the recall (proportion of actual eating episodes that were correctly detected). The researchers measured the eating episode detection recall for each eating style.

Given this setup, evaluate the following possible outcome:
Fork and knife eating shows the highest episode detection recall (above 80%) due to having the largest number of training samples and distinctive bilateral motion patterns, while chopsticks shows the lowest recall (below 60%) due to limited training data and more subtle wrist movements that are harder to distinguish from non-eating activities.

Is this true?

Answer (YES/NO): NO